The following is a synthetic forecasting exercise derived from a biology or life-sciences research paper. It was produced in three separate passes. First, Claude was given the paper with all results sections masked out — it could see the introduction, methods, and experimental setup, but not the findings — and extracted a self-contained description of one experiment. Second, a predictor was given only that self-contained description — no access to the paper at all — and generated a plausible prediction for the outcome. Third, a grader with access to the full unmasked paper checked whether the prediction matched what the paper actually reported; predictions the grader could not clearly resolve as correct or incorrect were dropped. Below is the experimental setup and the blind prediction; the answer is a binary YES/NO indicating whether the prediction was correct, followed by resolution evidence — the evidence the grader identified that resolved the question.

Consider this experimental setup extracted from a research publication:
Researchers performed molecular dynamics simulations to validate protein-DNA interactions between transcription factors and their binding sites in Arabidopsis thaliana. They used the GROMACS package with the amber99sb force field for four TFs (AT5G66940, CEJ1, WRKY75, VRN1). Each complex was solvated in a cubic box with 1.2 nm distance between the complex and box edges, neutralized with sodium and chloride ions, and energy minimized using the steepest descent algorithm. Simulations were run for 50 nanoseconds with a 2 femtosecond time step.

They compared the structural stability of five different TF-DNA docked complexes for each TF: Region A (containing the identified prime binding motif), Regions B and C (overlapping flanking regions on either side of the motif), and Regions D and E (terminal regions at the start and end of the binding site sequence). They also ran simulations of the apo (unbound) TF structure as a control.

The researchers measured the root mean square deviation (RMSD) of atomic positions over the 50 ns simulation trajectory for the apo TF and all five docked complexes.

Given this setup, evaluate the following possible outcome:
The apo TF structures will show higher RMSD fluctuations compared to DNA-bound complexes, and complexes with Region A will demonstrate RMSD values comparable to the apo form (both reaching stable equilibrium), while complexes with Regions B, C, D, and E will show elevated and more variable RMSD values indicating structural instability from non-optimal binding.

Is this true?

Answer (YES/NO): NO